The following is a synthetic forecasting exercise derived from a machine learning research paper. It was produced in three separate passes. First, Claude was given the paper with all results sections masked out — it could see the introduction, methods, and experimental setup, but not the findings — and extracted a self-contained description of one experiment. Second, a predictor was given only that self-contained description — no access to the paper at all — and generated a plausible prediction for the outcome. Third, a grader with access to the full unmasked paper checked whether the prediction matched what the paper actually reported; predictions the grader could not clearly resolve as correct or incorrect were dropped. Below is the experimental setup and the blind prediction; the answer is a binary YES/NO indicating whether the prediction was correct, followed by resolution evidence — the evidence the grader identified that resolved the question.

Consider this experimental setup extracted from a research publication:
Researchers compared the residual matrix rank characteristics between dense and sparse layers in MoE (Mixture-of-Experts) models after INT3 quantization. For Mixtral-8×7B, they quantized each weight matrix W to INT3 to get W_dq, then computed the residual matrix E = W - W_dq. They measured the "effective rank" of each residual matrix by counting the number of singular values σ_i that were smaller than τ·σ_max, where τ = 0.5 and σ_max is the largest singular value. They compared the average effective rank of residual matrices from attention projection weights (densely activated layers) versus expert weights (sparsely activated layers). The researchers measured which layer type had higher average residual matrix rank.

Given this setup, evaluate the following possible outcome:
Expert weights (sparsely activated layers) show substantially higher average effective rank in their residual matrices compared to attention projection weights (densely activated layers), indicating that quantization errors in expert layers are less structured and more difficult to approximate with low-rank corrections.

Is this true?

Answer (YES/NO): YES